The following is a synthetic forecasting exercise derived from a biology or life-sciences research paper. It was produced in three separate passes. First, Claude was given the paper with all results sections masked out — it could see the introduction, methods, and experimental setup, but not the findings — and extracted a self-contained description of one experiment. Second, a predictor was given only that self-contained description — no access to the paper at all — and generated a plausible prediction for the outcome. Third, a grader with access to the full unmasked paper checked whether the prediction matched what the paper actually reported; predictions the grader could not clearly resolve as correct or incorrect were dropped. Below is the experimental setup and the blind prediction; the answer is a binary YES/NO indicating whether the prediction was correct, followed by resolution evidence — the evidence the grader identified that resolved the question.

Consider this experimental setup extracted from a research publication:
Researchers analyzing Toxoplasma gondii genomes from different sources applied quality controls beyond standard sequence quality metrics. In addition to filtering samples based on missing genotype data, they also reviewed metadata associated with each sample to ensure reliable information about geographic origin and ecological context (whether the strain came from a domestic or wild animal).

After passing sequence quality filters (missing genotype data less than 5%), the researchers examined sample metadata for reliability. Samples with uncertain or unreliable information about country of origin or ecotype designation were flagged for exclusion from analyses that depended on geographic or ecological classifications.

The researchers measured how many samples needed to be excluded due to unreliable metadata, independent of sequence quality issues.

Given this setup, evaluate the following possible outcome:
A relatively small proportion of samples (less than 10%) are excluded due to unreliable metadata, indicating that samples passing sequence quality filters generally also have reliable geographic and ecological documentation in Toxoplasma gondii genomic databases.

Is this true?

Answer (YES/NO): YES